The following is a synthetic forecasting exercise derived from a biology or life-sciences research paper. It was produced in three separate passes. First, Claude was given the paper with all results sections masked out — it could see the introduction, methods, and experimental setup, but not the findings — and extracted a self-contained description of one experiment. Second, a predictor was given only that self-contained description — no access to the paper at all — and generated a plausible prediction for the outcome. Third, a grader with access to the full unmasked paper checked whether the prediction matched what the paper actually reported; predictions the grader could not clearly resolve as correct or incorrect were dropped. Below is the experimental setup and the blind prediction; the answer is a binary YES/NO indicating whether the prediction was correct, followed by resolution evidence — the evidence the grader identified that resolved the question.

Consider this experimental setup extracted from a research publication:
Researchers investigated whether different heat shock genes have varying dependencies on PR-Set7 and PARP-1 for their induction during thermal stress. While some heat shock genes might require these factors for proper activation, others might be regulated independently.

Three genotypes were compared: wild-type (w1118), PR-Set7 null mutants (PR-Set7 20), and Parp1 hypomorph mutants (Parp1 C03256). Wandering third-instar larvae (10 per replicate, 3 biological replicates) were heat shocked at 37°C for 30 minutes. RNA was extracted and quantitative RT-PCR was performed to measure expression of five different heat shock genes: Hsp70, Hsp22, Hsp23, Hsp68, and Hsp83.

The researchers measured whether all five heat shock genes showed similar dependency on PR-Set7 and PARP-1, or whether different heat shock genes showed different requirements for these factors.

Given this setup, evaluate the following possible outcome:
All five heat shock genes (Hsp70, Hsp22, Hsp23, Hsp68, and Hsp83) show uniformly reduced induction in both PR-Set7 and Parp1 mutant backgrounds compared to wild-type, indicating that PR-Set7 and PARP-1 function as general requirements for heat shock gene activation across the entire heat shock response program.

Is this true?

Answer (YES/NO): YES